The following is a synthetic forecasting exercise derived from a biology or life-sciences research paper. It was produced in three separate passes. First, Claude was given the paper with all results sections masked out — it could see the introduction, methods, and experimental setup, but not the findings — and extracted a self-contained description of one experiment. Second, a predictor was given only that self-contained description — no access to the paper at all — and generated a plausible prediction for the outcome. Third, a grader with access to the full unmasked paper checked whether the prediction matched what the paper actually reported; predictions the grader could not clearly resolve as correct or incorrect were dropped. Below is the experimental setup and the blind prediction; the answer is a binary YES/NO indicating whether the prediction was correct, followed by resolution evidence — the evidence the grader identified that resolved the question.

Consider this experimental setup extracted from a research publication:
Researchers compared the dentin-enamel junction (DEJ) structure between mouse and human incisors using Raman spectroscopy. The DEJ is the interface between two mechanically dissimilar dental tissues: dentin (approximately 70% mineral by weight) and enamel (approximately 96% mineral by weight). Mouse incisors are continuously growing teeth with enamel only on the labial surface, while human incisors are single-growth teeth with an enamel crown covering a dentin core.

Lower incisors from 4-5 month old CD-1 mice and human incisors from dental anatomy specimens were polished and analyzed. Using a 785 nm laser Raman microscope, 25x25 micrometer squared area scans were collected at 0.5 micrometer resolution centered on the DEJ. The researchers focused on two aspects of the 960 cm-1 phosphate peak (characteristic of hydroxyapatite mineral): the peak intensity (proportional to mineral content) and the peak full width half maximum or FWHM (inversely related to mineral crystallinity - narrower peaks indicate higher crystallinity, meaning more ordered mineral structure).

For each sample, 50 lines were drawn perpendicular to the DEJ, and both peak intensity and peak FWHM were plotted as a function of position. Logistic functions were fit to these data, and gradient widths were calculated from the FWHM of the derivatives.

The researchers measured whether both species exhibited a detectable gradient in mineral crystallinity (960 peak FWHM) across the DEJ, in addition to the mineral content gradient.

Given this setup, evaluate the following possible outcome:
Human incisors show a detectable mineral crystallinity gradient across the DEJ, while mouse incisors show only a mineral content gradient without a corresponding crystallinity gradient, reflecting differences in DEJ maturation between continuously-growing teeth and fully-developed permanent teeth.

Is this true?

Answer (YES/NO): NO